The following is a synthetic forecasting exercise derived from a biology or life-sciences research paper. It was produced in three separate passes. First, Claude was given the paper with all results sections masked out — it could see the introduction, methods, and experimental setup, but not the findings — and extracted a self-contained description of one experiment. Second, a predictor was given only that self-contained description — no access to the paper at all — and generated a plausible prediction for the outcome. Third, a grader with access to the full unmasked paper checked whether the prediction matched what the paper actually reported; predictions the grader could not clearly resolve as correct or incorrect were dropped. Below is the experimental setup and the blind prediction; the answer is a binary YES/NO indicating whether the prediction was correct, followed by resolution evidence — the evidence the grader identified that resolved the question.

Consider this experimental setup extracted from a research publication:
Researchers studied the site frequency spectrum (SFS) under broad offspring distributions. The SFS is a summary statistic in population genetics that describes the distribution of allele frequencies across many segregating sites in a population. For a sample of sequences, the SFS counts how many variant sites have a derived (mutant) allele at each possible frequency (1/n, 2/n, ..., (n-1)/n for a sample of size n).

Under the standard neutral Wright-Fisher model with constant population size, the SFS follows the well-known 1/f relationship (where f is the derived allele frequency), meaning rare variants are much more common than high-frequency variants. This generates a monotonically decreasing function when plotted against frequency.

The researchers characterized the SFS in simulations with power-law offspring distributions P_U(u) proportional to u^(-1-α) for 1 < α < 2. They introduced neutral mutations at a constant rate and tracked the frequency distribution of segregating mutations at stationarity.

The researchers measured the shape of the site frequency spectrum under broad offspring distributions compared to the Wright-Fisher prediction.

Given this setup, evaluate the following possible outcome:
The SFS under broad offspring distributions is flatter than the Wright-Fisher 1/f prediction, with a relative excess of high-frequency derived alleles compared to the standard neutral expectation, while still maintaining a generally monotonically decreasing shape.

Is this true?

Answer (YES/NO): NO